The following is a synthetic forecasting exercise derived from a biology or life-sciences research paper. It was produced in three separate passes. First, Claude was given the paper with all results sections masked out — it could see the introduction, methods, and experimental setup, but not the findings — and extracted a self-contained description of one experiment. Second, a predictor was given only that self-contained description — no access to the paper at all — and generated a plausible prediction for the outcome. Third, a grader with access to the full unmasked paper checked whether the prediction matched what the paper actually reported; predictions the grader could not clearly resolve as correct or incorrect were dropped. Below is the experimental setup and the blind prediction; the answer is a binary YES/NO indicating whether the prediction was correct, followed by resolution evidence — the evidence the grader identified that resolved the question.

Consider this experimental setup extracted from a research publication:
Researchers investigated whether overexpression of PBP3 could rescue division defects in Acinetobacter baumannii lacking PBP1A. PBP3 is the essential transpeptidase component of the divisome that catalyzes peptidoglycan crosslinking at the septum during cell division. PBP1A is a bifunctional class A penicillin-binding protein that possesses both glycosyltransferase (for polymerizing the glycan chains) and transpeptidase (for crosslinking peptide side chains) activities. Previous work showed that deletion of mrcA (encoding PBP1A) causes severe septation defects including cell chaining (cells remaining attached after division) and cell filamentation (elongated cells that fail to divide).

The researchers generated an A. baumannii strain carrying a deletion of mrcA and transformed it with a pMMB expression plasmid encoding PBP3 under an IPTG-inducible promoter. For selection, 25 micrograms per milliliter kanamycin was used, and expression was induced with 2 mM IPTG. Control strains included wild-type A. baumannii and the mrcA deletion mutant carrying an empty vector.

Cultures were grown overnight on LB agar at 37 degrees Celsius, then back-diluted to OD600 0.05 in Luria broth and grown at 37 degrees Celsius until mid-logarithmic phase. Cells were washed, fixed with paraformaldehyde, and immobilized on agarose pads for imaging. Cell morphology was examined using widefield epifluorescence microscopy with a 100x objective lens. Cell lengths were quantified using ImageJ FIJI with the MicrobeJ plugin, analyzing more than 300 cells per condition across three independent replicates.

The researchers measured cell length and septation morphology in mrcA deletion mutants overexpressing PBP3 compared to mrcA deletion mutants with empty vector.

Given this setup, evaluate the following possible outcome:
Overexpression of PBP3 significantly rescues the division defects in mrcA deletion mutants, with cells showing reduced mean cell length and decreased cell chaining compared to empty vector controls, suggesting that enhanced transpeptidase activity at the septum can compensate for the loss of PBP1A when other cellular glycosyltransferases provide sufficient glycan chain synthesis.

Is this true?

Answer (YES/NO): YES